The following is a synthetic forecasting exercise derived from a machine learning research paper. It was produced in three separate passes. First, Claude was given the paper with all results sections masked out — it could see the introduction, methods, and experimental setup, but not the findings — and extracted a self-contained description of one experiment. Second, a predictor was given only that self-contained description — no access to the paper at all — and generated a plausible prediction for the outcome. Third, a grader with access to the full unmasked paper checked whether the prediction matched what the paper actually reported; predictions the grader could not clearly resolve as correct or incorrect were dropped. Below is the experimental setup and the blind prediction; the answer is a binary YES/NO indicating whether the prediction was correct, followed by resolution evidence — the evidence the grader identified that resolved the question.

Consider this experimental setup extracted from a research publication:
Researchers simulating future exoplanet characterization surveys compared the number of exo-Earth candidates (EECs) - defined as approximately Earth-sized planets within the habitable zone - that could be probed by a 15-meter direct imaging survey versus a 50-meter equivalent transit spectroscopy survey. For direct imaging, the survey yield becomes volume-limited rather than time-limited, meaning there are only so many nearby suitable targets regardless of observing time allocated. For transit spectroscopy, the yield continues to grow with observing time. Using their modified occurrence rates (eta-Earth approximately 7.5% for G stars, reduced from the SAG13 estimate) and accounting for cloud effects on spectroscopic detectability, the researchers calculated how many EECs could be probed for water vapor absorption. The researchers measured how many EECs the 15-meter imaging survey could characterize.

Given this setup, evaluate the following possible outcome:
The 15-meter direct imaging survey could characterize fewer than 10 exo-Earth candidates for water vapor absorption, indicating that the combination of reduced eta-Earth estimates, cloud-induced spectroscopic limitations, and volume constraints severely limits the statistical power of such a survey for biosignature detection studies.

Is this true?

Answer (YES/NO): NO